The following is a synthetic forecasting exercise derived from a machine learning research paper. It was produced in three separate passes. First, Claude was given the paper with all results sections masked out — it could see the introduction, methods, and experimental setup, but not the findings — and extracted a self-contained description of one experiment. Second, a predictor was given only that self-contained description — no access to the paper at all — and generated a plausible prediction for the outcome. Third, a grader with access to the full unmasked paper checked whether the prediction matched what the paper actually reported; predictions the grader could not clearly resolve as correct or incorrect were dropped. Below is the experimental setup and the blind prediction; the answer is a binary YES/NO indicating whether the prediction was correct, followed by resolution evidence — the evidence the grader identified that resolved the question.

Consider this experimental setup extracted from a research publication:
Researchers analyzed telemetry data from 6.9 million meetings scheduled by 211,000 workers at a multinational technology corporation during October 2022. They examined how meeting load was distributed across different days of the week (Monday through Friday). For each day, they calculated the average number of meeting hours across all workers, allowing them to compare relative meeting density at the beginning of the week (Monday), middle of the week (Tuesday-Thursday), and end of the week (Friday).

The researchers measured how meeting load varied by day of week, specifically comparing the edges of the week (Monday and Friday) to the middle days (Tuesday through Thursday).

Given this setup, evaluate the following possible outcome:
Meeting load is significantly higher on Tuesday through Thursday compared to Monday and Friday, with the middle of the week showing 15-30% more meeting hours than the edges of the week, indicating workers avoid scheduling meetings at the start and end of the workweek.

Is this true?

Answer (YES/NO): NO